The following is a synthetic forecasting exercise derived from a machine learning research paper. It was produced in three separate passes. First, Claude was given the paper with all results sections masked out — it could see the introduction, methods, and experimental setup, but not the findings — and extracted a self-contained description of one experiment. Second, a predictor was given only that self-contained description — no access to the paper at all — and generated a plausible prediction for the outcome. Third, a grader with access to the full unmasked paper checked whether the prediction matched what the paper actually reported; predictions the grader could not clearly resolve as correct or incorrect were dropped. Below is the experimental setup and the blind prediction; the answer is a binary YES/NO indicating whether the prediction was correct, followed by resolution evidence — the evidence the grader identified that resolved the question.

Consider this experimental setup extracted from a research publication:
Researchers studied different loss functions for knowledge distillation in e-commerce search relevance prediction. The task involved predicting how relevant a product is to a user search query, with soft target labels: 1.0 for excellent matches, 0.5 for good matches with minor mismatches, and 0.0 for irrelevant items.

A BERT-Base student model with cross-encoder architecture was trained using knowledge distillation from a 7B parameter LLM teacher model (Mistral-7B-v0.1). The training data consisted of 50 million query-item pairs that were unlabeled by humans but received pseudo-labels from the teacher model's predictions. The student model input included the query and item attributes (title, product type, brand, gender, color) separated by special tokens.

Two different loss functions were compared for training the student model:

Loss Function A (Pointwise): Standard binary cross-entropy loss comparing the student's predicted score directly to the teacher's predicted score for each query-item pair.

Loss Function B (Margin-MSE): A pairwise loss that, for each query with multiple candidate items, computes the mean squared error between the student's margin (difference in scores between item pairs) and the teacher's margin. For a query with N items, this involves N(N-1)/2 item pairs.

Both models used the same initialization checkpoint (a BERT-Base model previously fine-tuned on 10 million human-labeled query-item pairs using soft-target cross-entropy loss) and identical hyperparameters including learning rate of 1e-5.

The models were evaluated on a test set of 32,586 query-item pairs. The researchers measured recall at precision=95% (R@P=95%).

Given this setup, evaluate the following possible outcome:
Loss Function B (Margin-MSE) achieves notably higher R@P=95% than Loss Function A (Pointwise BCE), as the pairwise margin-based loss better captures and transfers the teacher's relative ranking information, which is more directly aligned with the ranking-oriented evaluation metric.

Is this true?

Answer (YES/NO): YES